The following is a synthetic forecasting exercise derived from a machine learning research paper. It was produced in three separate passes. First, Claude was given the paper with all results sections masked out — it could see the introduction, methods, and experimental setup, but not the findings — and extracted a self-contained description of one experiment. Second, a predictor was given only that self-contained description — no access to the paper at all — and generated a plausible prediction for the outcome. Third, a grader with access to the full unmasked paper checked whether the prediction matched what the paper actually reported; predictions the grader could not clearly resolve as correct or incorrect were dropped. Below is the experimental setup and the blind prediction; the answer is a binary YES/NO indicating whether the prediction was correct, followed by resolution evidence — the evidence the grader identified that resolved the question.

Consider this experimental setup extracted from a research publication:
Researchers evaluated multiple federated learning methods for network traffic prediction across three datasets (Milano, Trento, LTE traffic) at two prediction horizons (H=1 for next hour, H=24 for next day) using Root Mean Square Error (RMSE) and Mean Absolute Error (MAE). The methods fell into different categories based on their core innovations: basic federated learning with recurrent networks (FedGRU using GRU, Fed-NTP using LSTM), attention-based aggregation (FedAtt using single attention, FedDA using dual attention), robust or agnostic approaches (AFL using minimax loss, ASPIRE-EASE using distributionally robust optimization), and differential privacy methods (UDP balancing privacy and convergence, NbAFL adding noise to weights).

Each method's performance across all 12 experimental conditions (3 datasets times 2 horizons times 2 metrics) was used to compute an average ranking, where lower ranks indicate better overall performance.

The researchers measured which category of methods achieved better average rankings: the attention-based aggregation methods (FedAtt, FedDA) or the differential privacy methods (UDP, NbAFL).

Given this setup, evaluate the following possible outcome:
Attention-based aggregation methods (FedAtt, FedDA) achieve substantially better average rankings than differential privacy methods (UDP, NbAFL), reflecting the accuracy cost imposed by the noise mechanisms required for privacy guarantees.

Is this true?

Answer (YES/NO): NO